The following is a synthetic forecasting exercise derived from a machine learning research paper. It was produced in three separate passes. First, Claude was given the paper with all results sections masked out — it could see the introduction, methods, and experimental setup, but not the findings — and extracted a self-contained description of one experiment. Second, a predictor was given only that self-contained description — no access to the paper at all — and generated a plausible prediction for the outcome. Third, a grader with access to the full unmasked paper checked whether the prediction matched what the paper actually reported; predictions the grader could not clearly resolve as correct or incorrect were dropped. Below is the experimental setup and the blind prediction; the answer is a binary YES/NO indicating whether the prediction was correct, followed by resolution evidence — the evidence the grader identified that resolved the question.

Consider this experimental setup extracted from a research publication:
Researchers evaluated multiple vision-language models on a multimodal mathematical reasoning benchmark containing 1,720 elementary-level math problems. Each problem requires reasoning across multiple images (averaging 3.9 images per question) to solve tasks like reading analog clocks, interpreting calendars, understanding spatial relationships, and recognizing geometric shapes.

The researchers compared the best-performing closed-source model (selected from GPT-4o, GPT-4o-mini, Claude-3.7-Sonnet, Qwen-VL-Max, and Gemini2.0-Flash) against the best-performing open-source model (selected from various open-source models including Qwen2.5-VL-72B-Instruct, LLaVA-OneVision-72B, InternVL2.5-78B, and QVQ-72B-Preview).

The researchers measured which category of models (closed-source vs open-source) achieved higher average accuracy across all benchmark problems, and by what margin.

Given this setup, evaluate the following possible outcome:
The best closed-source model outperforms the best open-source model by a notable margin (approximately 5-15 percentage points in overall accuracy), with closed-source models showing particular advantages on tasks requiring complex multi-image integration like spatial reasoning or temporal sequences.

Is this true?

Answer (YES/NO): NO